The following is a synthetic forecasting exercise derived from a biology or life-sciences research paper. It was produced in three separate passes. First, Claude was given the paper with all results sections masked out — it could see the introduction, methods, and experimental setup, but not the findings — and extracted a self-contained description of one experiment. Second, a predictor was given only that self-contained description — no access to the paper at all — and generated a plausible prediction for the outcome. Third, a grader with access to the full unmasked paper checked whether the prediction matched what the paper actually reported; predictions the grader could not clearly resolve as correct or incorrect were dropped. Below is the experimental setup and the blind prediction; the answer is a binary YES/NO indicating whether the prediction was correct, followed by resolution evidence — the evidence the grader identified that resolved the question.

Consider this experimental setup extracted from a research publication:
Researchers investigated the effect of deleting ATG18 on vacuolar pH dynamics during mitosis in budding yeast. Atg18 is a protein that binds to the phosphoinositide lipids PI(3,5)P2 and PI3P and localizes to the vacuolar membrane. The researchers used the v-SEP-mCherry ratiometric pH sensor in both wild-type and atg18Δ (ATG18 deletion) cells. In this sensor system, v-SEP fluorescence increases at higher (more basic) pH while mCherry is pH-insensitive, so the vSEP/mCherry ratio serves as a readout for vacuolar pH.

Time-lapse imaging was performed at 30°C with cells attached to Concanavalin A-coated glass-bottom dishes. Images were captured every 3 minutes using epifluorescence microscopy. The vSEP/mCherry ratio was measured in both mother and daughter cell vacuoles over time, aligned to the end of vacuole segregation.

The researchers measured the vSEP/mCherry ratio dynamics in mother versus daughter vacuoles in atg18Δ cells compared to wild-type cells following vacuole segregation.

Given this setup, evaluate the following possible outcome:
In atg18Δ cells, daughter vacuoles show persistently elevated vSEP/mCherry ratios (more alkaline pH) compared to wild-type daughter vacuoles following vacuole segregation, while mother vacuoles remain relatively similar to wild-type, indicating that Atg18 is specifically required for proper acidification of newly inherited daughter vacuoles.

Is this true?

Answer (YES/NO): NO